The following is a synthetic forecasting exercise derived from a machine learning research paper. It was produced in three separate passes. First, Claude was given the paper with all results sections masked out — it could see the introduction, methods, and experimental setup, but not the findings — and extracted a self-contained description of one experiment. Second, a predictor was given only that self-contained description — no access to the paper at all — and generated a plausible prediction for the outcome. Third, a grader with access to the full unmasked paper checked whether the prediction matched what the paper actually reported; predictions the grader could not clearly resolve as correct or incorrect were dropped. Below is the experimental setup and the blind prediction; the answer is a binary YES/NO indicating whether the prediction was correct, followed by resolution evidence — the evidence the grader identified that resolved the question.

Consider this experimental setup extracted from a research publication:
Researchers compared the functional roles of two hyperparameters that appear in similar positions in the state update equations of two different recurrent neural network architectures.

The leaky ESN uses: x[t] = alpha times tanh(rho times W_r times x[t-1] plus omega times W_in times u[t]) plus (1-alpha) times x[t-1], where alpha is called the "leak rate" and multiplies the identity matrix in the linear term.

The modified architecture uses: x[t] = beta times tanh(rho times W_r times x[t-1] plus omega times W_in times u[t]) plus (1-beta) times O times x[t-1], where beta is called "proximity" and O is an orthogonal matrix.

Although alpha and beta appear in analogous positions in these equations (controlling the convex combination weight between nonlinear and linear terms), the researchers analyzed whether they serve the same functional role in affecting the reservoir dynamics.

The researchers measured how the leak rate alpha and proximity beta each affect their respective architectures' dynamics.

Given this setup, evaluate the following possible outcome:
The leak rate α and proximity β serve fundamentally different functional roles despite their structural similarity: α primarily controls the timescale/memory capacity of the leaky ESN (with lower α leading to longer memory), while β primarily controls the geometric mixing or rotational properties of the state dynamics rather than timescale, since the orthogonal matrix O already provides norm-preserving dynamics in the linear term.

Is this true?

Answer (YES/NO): NO